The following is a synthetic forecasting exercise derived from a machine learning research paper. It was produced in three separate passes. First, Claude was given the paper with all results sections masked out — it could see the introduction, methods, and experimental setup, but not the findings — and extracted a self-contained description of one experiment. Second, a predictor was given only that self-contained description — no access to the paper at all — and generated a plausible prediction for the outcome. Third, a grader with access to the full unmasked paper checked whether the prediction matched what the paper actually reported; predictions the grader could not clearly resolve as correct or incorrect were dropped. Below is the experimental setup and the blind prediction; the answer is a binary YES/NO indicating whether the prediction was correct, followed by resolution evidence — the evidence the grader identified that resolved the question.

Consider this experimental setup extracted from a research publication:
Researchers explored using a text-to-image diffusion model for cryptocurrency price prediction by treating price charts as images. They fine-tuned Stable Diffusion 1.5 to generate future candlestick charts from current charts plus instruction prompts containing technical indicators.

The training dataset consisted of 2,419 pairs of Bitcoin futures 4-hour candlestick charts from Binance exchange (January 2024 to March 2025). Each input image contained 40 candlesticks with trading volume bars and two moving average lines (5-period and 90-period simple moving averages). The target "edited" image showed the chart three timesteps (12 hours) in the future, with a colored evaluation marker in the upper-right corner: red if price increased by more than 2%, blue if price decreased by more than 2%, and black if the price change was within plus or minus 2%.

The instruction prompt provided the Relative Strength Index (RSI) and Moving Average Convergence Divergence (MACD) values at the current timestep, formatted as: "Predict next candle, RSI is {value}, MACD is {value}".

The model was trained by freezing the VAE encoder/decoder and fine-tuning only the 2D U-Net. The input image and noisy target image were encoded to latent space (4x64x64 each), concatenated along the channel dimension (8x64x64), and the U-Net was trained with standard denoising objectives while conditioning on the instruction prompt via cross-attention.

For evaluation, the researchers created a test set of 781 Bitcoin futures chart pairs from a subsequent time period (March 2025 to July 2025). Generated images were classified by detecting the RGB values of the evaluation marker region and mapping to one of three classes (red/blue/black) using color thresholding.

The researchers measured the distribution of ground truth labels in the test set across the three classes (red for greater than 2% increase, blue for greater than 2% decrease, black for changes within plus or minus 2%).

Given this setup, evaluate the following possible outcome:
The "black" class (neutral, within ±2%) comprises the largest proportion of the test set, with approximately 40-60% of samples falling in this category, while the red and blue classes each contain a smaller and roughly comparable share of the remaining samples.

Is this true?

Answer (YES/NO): NO